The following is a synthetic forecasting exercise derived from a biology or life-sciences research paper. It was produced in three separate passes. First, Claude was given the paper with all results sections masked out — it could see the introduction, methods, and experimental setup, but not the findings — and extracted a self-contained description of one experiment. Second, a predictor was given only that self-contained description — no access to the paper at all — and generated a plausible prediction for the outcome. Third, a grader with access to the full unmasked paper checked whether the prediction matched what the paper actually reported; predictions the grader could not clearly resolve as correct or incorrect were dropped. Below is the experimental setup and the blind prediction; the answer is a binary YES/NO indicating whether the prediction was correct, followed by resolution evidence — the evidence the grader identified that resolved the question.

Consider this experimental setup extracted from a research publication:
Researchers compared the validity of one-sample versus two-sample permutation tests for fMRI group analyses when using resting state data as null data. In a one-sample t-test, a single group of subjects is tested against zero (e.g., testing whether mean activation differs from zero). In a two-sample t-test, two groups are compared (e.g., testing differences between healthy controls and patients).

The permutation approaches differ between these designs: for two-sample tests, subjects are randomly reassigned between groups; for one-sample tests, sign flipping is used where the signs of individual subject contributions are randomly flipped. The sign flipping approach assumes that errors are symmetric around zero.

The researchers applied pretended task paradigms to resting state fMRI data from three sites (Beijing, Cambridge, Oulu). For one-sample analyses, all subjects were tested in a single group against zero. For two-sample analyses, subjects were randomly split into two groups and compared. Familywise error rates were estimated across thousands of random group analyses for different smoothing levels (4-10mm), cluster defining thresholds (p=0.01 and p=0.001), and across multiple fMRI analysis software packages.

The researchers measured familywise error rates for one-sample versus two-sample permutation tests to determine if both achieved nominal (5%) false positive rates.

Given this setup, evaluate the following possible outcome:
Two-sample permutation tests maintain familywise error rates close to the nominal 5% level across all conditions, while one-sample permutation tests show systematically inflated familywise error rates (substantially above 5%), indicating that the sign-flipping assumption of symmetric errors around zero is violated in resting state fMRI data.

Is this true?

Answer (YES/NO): NO